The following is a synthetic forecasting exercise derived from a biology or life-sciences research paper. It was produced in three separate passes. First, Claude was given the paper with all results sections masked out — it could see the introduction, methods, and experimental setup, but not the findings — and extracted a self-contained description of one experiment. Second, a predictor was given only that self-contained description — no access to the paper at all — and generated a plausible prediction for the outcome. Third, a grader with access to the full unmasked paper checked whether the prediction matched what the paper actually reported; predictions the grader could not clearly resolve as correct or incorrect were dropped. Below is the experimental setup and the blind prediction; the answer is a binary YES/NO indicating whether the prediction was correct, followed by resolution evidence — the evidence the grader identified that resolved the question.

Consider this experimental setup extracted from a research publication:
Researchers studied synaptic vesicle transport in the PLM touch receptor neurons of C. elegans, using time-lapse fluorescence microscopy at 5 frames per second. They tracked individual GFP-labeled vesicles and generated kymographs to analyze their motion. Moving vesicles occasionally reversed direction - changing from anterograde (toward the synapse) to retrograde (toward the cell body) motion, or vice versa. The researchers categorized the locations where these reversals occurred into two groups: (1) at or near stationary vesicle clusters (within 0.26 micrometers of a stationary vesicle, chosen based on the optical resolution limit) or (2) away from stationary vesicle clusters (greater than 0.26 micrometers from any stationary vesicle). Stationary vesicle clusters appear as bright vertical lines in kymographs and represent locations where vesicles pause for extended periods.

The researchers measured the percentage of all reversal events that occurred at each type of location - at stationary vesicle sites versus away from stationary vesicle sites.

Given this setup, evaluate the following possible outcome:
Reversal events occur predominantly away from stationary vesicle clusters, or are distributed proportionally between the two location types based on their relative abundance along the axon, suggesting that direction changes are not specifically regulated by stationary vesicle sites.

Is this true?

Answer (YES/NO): YES